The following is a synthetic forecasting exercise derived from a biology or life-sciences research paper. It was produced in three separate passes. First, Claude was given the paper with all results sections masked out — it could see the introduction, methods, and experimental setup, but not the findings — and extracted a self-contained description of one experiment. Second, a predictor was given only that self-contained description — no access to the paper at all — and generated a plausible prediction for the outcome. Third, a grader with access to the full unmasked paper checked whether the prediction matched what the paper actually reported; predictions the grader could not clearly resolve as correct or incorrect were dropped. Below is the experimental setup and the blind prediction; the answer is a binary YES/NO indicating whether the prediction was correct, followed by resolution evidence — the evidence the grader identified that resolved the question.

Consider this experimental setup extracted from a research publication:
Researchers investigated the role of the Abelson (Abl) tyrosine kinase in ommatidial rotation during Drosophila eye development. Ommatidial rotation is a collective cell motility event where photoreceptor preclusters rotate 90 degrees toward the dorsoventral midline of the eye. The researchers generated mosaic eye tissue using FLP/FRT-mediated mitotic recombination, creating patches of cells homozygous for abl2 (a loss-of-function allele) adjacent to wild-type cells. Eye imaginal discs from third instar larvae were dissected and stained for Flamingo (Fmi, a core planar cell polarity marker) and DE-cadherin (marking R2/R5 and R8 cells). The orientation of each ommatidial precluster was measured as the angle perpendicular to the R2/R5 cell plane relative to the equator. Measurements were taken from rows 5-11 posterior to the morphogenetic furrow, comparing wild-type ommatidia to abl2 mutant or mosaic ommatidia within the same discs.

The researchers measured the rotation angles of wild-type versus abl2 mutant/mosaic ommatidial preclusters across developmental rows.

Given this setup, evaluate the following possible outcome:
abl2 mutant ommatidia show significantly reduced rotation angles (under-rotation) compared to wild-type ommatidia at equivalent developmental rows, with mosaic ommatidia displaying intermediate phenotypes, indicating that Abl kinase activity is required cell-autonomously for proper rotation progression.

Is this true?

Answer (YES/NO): NO